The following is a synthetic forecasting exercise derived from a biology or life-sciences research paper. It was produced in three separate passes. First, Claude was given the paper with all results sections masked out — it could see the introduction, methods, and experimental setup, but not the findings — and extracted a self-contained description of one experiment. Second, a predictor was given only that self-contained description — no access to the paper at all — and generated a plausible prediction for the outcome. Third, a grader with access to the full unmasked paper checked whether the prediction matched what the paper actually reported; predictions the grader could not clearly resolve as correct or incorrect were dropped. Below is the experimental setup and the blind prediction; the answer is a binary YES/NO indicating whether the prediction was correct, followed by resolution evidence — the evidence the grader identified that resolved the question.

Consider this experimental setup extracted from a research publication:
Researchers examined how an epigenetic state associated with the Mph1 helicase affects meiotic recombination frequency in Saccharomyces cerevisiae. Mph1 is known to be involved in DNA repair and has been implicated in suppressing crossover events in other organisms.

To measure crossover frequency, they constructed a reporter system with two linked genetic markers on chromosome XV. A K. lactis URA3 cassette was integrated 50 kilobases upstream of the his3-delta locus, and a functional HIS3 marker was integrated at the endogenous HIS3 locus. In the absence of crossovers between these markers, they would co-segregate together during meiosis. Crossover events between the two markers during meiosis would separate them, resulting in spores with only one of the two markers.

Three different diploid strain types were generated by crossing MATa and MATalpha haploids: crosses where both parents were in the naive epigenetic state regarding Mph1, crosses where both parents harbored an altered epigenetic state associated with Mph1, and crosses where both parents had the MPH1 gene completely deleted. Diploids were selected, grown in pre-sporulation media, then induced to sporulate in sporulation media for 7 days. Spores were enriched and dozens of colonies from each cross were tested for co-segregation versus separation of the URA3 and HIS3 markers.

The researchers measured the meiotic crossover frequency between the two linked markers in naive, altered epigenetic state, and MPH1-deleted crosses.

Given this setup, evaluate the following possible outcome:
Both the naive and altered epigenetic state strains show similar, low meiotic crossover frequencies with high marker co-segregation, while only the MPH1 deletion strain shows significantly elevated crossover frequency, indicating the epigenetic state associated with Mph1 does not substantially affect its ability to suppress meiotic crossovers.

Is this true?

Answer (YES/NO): NO